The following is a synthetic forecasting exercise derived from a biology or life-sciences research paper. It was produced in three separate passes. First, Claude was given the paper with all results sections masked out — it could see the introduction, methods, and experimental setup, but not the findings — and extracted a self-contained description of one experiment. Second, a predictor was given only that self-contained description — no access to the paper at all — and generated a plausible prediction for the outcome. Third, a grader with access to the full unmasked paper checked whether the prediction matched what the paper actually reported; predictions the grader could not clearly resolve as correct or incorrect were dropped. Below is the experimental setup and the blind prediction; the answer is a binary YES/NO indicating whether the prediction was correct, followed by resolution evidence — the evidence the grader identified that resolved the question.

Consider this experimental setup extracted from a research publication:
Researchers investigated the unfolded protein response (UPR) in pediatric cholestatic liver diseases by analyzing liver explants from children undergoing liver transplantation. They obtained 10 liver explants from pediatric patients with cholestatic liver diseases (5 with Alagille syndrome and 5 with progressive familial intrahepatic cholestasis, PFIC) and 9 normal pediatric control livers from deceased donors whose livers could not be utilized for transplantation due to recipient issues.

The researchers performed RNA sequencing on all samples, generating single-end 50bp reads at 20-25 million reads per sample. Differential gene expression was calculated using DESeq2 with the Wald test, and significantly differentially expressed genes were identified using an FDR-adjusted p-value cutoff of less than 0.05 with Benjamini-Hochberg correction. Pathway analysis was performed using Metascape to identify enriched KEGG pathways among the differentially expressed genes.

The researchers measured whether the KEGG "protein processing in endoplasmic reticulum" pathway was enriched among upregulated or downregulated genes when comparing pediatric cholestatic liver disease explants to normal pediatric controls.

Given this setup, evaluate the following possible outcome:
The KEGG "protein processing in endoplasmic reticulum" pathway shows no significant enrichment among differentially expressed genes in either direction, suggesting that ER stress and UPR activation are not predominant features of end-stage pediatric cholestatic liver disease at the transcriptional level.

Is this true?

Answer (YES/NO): NO